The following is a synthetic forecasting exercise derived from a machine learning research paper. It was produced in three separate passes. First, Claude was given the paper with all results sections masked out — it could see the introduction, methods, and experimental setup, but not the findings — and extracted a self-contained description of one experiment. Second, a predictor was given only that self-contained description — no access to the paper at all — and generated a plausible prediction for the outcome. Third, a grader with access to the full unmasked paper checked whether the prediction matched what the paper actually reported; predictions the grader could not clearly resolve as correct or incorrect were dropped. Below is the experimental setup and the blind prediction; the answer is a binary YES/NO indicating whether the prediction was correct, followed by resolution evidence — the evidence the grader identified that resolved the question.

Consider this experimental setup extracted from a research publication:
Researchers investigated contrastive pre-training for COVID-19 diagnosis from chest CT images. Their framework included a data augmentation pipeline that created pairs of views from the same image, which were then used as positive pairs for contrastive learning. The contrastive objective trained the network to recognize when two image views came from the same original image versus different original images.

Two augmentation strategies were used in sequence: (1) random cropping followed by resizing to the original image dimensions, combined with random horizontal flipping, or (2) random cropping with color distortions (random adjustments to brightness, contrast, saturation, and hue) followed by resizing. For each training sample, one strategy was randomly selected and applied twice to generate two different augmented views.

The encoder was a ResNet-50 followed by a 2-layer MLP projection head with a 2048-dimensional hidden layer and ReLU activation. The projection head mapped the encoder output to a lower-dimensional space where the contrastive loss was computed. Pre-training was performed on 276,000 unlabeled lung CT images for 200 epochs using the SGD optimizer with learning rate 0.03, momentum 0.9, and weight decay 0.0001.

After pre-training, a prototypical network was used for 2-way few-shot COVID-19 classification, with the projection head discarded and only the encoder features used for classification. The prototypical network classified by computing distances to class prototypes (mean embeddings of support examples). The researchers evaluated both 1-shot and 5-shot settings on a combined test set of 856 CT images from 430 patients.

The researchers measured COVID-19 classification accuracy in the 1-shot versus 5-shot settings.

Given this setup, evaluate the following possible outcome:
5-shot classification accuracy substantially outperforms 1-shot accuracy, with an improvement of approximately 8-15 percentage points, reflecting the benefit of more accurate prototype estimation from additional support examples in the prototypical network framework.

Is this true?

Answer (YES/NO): NO